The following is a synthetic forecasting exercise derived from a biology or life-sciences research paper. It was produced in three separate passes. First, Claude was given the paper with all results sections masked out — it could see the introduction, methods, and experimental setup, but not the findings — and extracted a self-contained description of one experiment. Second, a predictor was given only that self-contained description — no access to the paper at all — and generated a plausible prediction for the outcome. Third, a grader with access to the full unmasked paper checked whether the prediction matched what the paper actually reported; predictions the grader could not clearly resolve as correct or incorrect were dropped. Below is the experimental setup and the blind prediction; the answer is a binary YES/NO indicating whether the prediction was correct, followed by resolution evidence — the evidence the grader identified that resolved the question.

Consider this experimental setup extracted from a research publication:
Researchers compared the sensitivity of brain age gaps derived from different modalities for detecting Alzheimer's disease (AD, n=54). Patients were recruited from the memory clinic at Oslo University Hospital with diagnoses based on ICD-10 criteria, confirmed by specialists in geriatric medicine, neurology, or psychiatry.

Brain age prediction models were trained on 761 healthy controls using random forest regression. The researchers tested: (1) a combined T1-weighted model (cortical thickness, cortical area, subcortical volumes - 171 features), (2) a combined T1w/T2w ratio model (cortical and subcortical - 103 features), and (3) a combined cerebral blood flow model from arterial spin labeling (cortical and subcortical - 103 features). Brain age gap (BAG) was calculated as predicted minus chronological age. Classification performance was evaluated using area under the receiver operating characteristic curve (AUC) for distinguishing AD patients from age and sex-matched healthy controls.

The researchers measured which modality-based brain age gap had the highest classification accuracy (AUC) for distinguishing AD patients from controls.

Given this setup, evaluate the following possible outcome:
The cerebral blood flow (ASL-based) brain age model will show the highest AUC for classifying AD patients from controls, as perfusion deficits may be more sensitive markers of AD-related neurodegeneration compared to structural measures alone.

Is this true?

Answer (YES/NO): NO